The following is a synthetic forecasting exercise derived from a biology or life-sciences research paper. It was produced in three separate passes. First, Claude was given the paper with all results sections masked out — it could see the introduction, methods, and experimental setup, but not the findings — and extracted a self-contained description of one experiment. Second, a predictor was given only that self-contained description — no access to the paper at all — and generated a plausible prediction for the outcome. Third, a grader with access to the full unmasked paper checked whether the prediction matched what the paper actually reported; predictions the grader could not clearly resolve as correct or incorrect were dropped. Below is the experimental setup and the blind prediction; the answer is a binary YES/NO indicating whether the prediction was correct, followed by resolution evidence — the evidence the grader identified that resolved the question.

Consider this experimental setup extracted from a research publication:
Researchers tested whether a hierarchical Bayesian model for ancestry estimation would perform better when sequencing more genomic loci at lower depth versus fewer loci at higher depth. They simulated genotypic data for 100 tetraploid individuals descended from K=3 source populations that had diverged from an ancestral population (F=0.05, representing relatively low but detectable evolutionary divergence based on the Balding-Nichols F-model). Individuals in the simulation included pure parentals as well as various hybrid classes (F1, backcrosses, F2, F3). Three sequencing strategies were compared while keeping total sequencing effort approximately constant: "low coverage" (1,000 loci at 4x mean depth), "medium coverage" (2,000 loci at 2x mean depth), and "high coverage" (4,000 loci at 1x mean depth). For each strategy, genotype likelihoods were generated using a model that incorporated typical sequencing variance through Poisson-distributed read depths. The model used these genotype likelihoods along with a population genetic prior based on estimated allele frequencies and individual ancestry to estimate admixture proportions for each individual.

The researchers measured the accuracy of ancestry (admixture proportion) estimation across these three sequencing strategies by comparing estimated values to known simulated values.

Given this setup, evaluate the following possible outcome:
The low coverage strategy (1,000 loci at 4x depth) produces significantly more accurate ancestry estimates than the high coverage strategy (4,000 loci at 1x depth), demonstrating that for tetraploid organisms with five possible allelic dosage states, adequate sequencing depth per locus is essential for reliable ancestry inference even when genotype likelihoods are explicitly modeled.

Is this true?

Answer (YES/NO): NO